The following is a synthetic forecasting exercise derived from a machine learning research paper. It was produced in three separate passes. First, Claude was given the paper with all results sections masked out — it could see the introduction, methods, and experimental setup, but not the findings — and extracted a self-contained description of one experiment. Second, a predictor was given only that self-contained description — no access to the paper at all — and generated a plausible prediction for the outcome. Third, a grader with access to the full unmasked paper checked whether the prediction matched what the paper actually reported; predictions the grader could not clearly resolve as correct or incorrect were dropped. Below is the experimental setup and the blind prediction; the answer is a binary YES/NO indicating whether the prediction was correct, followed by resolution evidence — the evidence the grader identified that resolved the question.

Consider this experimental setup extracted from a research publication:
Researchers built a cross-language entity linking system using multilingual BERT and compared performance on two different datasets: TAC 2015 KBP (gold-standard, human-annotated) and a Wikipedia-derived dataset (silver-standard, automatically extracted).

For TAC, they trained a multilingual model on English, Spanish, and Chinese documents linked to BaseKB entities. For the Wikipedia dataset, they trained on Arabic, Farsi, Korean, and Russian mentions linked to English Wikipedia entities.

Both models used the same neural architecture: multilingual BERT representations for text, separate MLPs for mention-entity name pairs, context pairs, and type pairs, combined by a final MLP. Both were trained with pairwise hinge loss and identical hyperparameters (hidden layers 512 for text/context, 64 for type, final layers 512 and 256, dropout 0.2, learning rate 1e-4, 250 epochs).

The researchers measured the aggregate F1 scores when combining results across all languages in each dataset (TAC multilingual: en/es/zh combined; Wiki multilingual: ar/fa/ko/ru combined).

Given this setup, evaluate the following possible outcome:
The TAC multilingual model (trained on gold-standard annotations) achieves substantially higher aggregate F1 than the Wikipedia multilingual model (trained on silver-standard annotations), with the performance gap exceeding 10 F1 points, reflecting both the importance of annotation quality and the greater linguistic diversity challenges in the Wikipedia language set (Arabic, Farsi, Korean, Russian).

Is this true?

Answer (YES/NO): NO